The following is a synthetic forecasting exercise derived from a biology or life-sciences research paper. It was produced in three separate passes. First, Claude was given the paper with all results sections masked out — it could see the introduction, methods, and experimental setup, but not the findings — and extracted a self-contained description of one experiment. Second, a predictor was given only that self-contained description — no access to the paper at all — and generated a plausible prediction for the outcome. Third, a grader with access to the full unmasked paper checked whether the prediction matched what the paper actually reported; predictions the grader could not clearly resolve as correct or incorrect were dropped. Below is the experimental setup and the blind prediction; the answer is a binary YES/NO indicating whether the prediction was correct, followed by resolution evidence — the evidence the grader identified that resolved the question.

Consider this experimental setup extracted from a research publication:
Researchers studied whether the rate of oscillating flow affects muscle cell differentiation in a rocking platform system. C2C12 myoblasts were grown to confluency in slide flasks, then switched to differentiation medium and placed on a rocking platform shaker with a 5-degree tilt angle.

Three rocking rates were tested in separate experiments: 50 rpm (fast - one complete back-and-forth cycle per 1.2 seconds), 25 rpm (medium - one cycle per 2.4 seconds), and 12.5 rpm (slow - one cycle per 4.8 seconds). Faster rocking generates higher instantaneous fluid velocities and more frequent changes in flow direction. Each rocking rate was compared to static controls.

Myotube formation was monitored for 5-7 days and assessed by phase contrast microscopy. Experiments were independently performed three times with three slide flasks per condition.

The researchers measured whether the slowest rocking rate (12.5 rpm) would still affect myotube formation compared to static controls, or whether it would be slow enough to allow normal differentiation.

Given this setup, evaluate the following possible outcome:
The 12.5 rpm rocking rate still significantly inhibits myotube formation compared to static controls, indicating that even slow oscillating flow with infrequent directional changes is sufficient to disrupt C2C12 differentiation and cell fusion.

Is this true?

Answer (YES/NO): NO